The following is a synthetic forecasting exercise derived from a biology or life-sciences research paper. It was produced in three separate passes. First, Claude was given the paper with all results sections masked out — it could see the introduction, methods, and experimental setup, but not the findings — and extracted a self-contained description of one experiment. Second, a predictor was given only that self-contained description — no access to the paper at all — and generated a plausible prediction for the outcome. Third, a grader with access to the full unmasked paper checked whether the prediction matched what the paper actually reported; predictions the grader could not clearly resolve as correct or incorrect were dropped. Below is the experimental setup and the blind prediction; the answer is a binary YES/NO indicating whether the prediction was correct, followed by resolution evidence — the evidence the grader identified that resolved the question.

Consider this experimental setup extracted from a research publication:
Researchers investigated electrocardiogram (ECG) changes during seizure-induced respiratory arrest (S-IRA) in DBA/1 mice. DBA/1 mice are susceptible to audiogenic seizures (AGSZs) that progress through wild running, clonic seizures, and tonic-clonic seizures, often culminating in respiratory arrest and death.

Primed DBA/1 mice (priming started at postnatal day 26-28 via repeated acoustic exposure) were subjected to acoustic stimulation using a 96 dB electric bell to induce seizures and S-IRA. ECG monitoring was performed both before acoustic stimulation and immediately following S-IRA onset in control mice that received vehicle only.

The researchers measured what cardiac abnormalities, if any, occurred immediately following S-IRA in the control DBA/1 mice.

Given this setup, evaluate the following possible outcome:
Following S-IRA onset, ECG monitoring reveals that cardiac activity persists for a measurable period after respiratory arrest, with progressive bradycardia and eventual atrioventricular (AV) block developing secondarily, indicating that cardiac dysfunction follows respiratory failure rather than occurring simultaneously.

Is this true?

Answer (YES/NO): NO